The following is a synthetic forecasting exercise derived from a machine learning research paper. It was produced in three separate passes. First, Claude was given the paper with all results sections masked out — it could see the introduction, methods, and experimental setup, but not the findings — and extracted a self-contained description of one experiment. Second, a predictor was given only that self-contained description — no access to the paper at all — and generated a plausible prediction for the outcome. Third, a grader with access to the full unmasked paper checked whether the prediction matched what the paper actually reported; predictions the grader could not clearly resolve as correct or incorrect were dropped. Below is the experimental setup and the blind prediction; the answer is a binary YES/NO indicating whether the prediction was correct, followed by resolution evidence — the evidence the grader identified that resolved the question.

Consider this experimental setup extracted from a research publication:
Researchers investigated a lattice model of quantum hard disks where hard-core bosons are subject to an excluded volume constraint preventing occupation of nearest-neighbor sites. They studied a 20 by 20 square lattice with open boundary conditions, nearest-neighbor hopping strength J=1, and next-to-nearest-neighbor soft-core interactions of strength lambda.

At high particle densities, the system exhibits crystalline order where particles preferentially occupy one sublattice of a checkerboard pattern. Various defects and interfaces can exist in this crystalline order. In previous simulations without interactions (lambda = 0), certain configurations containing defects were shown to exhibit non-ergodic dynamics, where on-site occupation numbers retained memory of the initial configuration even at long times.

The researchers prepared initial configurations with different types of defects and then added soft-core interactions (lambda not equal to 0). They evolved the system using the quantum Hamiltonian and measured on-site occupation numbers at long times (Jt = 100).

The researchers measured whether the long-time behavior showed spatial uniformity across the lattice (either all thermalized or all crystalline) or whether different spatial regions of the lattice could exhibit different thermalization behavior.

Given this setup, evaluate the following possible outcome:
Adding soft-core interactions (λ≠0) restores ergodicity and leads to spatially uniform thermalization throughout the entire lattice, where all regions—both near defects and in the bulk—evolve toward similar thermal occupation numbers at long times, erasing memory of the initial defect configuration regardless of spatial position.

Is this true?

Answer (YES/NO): NO